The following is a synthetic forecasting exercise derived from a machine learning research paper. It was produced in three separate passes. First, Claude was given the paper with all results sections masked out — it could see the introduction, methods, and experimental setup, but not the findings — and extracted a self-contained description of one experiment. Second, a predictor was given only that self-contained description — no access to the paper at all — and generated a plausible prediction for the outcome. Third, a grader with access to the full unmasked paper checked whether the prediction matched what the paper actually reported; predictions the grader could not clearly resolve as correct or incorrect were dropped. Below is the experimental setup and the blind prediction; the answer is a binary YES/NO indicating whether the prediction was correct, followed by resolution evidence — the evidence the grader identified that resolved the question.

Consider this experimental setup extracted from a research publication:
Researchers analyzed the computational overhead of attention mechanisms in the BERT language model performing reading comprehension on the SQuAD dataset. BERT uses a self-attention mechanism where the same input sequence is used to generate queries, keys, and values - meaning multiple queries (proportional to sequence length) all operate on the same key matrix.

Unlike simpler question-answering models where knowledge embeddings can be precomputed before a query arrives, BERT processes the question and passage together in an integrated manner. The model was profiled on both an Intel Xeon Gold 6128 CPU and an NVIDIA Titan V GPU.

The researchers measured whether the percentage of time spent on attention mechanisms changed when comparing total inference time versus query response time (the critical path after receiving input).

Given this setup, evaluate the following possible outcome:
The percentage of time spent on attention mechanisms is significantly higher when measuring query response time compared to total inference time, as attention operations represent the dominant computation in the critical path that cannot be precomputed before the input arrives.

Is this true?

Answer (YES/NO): NO